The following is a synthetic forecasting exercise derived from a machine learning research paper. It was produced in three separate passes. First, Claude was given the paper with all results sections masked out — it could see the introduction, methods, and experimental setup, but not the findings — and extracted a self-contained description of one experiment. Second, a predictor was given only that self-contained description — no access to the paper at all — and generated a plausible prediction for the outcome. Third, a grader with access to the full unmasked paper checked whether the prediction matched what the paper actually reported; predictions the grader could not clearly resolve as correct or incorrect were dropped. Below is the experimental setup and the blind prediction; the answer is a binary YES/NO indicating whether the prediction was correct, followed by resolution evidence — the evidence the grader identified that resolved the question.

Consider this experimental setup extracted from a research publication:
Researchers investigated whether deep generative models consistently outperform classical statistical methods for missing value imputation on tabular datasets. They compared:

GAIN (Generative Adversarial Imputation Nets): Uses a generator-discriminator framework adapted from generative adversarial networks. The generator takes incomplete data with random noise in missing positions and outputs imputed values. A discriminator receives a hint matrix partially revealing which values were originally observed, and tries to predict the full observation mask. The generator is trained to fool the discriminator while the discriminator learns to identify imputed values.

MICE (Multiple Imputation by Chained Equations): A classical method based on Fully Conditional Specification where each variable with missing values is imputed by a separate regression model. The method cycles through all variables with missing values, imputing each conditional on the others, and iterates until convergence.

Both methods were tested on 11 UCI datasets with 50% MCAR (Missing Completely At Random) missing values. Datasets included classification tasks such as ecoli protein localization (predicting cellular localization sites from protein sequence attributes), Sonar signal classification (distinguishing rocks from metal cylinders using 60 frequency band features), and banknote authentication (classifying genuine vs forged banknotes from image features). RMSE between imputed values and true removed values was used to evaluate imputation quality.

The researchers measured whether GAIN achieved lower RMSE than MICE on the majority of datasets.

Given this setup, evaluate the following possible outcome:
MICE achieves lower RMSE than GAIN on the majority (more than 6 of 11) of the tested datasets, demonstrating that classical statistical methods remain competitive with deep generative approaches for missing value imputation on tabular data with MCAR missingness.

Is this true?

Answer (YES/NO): YES